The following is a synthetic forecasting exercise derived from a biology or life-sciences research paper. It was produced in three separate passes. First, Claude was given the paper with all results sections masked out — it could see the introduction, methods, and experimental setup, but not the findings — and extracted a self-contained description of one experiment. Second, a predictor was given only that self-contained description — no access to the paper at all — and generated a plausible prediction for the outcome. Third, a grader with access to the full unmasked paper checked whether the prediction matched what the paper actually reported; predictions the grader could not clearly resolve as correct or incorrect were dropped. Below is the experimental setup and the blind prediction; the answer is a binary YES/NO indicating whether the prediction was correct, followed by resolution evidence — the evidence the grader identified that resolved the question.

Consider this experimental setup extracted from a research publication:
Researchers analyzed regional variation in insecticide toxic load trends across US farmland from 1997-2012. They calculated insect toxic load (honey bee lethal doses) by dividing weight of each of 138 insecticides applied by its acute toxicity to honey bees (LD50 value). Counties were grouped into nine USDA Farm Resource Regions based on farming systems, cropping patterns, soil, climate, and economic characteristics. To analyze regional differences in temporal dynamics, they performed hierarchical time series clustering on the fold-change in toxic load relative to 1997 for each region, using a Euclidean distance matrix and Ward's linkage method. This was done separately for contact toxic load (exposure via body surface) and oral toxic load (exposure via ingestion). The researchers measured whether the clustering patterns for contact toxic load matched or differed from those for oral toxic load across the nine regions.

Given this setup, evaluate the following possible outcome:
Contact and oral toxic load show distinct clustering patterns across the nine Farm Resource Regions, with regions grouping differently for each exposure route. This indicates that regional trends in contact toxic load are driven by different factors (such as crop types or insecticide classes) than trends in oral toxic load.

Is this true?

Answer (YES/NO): YES